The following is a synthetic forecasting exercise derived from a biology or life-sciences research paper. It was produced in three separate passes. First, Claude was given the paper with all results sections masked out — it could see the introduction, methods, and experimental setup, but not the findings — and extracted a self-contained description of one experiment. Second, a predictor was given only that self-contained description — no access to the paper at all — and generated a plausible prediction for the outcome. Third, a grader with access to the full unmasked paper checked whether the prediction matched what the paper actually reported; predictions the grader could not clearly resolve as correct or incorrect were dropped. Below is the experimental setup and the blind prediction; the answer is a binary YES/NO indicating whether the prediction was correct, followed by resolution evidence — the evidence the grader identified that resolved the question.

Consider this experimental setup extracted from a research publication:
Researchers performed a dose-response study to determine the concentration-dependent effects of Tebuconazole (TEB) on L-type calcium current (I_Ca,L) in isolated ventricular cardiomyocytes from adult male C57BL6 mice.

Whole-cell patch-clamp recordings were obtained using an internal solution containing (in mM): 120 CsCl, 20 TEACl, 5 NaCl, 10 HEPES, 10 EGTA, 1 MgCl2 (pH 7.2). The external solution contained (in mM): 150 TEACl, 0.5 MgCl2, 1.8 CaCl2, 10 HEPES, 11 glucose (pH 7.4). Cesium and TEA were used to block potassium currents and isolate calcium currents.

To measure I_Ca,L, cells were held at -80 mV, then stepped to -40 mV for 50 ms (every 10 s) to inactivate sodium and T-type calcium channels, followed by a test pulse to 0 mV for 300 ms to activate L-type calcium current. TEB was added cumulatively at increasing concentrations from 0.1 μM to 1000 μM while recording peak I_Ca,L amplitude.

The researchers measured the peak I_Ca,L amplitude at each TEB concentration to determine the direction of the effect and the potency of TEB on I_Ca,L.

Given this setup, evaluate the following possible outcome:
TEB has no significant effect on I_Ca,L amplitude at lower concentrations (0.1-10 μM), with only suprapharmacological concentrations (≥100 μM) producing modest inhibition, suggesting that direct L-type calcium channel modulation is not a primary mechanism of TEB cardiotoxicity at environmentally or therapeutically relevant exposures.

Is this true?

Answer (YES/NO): NO